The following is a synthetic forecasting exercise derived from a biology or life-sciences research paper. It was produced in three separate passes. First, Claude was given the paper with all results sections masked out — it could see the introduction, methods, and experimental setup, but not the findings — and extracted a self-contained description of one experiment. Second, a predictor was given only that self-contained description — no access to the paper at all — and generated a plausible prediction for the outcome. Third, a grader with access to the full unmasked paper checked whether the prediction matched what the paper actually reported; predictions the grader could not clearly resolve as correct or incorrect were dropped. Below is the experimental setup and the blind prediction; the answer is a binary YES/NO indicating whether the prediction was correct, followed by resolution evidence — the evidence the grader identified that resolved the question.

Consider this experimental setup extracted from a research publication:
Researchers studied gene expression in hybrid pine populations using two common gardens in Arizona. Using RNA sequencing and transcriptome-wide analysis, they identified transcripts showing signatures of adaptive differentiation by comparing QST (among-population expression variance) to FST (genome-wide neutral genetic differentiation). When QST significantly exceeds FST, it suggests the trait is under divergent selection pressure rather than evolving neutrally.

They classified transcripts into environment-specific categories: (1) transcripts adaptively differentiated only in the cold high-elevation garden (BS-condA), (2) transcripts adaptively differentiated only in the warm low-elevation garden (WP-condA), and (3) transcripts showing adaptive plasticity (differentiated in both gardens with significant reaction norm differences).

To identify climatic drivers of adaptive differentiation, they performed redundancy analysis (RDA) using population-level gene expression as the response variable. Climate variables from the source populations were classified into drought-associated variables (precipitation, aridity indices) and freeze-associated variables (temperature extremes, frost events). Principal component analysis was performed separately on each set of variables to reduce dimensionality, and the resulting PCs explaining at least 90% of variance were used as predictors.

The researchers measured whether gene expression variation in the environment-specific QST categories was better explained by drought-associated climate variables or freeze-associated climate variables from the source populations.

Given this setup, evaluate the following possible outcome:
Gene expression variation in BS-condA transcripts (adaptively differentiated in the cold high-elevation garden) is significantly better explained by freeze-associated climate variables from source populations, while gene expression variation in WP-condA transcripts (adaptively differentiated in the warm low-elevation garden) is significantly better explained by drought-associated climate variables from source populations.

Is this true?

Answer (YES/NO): NO